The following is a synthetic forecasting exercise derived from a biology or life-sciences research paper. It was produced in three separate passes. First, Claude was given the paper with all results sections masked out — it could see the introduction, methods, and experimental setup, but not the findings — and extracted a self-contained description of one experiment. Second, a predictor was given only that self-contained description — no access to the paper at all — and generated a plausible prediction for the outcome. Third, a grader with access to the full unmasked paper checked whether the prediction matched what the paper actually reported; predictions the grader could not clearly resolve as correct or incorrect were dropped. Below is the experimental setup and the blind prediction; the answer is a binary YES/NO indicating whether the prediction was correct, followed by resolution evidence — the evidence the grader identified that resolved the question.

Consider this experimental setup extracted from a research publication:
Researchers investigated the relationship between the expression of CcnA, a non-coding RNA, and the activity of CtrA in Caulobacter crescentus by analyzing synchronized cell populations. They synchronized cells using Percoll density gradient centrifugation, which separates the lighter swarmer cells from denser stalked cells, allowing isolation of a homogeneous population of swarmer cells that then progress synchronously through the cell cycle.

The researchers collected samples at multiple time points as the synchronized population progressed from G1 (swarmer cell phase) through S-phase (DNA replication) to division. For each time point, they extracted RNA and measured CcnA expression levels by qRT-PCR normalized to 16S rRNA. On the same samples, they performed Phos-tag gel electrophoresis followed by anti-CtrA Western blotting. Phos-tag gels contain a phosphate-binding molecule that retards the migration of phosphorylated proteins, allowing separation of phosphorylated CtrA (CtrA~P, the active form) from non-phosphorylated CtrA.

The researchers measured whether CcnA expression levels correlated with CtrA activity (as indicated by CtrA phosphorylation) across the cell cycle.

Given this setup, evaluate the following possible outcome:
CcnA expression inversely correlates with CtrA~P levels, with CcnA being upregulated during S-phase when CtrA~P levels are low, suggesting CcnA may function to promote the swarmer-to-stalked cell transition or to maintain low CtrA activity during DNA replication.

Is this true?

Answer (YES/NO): NO